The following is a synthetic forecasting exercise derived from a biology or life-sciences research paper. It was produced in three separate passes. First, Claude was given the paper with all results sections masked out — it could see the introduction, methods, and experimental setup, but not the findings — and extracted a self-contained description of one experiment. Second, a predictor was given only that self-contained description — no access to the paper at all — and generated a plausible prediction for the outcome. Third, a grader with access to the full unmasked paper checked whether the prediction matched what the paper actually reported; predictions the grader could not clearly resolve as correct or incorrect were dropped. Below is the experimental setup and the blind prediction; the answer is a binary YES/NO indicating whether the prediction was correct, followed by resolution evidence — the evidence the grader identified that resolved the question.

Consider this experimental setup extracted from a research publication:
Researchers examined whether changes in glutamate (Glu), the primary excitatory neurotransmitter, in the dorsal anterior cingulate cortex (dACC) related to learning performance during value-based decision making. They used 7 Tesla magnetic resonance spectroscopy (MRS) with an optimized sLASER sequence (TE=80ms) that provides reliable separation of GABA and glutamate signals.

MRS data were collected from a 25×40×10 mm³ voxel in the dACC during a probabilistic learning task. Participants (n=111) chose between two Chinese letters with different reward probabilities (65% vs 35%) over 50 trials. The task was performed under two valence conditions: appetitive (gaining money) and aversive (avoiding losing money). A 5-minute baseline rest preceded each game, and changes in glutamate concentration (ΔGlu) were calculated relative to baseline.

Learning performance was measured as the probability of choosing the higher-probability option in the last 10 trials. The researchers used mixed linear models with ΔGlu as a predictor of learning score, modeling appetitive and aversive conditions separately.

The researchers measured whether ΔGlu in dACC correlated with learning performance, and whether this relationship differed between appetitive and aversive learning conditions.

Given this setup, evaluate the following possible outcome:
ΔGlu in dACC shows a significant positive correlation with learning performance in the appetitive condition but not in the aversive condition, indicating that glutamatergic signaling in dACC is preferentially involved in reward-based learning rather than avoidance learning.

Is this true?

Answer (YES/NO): NO